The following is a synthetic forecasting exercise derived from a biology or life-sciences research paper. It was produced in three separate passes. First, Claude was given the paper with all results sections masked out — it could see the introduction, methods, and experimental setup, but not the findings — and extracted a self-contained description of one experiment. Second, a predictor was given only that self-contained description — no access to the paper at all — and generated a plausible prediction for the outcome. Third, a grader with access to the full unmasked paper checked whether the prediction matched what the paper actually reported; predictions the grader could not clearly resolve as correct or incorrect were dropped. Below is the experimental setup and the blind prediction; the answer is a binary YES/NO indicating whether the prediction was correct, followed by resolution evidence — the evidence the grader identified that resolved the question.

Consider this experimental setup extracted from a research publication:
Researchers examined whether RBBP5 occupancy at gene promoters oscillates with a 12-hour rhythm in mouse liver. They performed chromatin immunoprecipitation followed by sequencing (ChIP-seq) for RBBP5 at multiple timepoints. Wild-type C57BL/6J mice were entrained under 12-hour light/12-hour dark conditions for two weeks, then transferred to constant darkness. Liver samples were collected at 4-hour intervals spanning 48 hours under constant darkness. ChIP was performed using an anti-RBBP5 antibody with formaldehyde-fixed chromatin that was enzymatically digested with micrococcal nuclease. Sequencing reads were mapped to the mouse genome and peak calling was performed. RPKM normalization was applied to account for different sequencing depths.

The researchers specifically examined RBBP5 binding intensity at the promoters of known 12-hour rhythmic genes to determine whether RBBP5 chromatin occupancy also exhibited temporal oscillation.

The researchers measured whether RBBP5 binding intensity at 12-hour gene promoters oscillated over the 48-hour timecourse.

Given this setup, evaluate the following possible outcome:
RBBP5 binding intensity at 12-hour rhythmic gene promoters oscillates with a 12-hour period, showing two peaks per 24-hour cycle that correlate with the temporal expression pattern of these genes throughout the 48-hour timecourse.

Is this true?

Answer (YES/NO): YES